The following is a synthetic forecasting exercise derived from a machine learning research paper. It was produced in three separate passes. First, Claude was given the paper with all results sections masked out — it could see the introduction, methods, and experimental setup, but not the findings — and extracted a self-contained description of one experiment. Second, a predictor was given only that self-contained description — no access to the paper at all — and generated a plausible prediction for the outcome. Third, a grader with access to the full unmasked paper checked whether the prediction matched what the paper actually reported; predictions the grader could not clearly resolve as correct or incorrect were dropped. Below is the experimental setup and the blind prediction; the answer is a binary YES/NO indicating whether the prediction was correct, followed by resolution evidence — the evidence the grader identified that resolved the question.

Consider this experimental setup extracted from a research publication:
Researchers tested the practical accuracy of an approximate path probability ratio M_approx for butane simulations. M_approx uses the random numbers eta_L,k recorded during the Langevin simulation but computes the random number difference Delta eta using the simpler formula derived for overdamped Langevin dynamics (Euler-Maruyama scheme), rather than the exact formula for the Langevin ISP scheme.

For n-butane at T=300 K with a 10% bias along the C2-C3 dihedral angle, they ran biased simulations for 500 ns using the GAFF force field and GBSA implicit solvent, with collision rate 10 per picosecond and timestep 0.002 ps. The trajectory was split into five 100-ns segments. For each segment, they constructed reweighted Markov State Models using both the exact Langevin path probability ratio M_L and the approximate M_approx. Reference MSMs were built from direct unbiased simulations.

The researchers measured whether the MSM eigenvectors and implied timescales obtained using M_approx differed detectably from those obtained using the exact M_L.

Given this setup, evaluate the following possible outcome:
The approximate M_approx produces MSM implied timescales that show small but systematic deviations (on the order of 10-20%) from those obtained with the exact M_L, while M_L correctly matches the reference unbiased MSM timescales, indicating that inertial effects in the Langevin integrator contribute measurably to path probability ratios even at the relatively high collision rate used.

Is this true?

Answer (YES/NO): NO